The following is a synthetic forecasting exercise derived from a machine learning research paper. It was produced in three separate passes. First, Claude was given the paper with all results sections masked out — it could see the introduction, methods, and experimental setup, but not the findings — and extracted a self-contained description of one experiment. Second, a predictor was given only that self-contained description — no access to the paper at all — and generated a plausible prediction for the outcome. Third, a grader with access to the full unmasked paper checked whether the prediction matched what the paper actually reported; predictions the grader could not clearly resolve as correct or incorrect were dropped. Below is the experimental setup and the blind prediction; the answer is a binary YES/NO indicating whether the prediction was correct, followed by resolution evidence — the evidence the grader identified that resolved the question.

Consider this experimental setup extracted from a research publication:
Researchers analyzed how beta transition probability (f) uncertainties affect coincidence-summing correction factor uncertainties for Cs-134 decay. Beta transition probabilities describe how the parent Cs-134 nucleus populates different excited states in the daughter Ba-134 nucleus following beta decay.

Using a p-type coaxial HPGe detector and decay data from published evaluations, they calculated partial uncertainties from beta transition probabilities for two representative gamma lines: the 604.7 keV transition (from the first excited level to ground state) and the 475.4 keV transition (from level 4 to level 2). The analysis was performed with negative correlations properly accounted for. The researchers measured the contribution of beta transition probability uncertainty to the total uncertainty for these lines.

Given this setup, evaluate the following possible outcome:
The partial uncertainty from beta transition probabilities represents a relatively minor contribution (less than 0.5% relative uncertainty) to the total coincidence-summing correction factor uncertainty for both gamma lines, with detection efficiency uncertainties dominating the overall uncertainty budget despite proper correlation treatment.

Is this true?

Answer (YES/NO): YES